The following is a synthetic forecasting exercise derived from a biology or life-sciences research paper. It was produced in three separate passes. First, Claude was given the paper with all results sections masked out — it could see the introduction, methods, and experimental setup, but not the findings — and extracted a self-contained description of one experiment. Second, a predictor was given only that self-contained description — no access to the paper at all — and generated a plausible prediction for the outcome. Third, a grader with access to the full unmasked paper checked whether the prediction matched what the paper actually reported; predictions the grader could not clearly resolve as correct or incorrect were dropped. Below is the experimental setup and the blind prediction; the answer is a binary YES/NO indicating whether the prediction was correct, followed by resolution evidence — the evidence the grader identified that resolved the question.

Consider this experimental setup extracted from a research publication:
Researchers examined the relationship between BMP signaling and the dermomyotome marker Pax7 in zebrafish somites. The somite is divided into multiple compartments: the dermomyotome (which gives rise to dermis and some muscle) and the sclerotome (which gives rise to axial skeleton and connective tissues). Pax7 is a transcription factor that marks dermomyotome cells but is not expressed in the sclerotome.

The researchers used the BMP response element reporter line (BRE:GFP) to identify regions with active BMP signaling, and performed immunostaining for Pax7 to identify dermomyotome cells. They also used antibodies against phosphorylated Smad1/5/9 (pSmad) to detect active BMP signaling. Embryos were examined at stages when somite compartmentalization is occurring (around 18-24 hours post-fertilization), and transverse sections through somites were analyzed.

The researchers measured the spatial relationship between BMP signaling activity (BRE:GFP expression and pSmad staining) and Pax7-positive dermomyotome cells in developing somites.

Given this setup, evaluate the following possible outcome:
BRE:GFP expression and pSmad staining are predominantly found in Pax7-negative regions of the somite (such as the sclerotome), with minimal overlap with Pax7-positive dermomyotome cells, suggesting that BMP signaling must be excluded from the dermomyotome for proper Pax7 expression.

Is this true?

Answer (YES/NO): YES